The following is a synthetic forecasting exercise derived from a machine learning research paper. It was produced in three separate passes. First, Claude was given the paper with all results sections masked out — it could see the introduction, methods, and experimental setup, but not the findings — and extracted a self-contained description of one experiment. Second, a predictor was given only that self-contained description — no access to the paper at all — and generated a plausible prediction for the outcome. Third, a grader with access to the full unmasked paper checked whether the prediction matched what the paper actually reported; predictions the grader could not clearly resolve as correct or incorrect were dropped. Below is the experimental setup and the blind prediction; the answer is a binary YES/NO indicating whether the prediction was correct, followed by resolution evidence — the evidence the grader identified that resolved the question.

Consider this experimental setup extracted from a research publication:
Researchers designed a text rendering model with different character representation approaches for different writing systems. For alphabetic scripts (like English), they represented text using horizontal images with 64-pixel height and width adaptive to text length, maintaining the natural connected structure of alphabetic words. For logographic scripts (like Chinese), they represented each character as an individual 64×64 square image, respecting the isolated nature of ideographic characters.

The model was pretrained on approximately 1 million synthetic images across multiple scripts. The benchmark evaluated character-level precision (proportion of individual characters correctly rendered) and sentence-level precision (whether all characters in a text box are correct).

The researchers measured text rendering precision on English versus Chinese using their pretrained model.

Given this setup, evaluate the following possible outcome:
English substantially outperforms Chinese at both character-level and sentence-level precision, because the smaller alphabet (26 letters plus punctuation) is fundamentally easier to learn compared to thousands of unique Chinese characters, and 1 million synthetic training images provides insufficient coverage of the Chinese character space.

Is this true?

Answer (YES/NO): YES